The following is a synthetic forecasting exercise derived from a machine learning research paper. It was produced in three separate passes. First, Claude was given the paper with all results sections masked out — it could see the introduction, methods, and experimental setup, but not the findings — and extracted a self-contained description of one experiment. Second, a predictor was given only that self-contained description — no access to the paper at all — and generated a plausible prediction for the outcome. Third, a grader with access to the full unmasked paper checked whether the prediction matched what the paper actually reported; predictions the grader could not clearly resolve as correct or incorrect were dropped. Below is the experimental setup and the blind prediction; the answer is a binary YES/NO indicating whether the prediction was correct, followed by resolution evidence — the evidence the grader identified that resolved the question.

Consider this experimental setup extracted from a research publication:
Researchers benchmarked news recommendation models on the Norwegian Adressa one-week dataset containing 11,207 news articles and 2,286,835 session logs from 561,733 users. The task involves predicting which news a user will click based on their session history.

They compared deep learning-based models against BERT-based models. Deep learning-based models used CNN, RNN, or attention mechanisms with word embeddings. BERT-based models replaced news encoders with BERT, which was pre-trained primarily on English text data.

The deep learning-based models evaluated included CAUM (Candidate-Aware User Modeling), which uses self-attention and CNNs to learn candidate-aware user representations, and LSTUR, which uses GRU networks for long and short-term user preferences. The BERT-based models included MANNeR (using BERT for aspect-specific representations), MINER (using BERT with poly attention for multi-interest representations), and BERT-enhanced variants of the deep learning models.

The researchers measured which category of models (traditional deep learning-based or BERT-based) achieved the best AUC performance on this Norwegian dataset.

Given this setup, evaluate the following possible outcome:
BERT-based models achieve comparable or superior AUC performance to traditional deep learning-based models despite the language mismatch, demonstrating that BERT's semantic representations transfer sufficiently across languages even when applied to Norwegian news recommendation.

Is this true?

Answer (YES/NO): NO